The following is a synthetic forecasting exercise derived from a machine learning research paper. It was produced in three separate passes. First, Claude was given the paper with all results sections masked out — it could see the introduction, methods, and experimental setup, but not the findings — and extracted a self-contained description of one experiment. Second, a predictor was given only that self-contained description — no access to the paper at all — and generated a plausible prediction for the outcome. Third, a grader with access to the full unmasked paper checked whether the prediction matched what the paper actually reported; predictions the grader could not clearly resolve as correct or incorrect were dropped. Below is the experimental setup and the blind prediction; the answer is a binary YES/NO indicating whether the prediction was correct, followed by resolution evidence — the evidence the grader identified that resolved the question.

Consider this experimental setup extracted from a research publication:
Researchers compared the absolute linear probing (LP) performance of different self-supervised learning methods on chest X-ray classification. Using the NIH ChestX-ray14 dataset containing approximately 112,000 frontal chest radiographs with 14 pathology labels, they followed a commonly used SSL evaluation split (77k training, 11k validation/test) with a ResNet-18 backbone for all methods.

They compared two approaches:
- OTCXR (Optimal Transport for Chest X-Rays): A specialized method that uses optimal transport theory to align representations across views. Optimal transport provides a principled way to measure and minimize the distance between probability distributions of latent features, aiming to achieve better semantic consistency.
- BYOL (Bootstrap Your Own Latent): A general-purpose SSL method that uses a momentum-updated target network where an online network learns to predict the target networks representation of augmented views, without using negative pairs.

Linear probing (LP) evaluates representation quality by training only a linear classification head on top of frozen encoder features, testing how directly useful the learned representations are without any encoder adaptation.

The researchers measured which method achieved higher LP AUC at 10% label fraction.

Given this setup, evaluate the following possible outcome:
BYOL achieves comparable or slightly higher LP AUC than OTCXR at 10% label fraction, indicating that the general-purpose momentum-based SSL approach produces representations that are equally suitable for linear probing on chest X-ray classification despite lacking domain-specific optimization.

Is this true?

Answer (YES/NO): NO